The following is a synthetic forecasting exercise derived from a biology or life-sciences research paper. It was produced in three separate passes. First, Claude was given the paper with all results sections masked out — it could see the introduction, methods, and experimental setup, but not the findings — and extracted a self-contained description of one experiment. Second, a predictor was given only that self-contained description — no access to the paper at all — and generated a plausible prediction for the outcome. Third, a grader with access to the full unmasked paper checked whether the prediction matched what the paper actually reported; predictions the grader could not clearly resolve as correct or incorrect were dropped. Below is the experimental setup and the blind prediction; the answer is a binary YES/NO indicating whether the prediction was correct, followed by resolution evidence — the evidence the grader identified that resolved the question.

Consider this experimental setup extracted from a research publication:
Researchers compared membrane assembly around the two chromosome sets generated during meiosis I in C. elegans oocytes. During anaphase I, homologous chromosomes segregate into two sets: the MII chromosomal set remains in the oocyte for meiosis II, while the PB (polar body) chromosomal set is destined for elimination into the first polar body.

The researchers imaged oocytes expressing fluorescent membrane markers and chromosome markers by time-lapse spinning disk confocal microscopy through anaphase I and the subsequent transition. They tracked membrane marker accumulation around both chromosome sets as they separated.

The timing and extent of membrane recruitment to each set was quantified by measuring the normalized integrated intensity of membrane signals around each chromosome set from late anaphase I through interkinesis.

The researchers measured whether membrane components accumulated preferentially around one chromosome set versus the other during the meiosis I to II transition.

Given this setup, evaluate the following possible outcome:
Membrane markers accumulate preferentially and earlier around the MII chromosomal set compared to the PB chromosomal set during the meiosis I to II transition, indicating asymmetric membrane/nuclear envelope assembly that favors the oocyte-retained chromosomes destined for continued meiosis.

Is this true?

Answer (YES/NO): YES